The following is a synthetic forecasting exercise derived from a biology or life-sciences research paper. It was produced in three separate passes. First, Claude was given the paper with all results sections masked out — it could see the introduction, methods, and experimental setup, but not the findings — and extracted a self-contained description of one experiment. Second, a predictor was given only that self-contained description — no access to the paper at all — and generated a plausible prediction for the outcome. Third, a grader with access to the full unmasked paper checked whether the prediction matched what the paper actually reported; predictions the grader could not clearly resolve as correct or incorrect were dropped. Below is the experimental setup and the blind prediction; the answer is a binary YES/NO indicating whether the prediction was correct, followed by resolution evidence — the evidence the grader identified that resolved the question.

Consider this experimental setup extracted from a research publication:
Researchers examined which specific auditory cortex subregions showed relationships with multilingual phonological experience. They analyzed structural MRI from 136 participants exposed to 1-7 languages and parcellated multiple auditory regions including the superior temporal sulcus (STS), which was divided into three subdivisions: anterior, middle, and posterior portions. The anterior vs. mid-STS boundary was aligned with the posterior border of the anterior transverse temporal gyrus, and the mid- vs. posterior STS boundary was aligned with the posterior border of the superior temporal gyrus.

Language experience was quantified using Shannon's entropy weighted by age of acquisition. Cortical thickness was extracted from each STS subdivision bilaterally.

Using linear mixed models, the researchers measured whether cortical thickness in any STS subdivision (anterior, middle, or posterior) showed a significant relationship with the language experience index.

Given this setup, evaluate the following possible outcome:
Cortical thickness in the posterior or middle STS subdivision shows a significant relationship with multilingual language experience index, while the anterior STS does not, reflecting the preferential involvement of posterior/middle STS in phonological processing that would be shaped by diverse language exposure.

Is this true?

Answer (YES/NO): NO